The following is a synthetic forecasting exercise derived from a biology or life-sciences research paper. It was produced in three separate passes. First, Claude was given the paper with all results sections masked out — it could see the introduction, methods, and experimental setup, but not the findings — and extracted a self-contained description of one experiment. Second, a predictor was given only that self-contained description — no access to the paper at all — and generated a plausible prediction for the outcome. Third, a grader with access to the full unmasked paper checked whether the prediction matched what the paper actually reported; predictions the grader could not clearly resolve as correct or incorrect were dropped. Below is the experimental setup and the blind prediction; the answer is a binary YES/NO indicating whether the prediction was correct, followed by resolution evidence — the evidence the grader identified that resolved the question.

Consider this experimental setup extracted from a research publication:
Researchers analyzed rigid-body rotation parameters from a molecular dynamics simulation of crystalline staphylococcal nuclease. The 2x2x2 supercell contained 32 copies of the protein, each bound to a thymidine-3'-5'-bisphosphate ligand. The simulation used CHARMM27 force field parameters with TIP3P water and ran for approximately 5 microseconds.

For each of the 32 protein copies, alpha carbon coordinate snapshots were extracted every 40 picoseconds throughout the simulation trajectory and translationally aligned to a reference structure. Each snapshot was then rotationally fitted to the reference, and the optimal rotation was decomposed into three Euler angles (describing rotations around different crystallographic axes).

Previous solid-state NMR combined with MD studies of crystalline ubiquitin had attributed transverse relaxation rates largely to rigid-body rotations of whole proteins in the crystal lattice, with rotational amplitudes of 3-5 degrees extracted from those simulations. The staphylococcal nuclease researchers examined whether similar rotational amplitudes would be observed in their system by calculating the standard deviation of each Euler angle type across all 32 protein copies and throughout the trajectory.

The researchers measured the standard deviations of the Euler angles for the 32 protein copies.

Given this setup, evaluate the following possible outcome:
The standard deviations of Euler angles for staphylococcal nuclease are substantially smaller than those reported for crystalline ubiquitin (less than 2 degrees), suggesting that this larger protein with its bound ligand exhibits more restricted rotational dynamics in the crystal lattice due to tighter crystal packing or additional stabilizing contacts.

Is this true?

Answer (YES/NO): NO